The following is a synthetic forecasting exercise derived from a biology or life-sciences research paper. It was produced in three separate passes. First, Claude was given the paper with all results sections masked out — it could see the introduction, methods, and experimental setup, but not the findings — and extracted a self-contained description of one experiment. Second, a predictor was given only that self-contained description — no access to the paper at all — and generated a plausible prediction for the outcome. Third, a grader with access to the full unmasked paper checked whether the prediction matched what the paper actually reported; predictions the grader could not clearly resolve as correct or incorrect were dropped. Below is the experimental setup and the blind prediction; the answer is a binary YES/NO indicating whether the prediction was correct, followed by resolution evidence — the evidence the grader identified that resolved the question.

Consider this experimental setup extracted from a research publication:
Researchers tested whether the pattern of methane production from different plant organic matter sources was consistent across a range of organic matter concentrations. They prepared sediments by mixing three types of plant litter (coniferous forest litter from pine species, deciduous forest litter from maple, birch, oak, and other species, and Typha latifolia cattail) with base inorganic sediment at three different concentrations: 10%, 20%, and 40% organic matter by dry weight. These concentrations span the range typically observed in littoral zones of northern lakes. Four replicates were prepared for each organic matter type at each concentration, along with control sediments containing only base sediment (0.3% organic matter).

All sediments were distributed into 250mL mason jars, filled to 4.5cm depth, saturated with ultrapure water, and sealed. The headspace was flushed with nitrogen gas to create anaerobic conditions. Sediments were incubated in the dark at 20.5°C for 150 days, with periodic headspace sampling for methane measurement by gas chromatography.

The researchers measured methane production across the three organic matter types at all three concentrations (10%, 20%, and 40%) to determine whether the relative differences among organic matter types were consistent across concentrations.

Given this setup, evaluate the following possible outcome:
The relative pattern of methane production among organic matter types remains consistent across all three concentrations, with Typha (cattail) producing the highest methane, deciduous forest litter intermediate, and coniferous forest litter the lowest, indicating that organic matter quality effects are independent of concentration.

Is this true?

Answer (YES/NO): NO